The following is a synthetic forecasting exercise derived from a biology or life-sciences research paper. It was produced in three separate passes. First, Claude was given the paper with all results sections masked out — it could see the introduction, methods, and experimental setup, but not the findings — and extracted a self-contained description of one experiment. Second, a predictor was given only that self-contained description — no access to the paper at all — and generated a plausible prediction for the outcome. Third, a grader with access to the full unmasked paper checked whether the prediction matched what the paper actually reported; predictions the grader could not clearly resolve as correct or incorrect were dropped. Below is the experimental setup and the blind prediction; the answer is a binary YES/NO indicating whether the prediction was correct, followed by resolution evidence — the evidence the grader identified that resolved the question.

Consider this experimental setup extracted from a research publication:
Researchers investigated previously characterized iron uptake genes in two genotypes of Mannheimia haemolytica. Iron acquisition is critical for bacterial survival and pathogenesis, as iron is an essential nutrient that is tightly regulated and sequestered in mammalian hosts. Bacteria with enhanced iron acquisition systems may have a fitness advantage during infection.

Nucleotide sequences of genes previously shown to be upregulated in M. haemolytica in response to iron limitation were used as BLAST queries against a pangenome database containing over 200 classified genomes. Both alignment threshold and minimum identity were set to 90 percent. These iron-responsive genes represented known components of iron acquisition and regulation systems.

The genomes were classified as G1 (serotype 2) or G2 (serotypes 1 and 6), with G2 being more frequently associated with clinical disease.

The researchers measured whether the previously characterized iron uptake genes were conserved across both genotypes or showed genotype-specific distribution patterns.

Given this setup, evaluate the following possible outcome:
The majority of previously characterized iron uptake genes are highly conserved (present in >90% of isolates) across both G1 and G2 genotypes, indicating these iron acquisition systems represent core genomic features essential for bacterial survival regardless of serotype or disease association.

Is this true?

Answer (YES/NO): NO